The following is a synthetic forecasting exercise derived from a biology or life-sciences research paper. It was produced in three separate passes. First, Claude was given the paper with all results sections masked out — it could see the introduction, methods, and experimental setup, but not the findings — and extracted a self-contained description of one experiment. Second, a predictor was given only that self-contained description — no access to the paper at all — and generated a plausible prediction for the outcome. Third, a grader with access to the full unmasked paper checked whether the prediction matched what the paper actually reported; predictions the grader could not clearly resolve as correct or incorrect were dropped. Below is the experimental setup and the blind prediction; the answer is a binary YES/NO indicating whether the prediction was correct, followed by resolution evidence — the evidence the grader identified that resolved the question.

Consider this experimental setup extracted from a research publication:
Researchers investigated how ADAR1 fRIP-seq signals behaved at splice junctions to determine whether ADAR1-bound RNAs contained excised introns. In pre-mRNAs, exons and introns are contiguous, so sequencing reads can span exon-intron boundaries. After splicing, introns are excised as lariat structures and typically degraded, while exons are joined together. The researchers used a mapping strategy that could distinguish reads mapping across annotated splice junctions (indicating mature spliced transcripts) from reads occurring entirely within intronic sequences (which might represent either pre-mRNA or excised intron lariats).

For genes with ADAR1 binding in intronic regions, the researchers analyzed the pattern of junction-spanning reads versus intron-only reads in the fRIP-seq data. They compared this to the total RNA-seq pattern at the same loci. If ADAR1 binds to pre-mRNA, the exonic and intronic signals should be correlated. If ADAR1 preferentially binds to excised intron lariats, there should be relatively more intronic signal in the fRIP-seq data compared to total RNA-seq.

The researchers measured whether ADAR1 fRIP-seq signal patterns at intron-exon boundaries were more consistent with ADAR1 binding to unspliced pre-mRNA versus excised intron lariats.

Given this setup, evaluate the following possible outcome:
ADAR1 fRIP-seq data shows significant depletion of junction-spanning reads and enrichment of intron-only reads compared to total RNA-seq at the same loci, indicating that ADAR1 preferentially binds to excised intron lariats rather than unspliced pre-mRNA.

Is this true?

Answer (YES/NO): NO